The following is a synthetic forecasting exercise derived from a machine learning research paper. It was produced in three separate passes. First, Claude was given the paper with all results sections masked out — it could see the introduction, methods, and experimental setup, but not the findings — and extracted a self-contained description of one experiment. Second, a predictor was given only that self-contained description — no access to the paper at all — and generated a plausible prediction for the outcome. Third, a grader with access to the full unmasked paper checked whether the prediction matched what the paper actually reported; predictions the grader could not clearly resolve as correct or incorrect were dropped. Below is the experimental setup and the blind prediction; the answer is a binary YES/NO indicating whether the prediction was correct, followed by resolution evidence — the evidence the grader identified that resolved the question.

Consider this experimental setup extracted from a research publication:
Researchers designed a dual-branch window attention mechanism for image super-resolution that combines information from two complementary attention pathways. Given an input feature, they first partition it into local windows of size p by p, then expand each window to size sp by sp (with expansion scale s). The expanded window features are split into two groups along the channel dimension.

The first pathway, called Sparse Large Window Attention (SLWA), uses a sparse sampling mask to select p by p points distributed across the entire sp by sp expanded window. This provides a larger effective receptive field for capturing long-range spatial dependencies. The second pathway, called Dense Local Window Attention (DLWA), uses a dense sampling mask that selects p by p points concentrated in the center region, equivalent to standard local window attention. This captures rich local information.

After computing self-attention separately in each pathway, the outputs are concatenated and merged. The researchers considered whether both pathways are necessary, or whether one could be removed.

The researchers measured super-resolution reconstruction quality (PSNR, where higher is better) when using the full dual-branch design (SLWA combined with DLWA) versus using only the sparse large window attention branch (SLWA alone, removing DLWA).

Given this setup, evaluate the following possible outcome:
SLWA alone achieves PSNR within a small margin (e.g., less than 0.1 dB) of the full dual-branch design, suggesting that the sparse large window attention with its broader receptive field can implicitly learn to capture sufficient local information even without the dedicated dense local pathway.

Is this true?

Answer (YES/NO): NO